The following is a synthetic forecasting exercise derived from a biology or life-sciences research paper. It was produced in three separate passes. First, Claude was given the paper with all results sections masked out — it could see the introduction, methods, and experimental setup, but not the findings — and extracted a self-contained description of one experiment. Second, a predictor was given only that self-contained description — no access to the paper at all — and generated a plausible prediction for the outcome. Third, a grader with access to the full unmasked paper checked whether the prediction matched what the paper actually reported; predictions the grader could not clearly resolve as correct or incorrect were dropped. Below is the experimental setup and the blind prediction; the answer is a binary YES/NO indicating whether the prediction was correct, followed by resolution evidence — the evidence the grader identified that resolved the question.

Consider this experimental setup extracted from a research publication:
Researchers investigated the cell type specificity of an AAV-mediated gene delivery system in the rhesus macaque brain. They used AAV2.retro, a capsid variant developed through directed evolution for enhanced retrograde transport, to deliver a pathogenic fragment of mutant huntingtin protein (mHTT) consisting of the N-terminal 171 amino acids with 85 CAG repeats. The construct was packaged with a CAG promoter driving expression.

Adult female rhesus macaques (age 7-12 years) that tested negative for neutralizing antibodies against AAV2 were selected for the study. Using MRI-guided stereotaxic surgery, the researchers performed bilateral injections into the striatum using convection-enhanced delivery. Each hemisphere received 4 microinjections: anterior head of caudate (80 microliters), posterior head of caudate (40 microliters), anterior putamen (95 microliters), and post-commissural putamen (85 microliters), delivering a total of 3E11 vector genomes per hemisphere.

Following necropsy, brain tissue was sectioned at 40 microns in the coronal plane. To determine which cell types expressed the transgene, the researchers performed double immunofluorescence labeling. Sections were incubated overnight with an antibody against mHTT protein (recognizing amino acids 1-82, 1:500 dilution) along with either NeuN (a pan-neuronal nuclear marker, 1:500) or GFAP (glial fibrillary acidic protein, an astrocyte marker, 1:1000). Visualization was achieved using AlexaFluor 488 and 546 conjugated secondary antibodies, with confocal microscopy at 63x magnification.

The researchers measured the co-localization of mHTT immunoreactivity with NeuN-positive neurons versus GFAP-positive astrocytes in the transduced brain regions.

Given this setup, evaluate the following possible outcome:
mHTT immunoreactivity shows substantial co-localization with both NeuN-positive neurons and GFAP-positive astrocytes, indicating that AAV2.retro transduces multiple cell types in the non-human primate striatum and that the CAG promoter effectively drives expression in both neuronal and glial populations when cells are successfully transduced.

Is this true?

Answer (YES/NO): NO